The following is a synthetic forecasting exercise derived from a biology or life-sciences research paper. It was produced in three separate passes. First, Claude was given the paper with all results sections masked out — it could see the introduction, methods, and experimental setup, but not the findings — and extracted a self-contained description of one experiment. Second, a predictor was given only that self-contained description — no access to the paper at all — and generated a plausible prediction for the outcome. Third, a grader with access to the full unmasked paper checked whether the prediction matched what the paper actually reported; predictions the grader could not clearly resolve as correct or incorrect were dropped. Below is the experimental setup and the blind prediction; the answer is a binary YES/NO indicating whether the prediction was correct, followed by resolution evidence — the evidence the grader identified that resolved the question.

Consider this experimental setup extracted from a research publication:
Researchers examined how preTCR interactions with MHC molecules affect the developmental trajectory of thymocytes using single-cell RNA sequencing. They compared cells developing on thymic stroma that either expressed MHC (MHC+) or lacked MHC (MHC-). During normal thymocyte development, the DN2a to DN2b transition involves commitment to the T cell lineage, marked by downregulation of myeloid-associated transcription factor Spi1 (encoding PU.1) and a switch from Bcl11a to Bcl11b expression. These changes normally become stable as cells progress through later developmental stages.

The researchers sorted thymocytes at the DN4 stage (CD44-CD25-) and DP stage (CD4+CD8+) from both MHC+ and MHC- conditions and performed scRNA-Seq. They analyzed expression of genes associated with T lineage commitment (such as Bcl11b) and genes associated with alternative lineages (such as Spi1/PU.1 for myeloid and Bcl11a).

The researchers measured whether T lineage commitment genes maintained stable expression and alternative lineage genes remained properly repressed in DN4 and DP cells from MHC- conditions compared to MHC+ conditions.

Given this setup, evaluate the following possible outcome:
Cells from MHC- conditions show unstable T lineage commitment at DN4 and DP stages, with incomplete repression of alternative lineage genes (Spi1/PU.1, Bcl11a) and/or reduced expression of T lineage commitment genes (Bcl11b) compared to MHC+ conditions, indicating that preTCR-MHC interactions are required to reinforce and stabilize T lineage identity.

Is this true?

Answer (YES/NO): YES